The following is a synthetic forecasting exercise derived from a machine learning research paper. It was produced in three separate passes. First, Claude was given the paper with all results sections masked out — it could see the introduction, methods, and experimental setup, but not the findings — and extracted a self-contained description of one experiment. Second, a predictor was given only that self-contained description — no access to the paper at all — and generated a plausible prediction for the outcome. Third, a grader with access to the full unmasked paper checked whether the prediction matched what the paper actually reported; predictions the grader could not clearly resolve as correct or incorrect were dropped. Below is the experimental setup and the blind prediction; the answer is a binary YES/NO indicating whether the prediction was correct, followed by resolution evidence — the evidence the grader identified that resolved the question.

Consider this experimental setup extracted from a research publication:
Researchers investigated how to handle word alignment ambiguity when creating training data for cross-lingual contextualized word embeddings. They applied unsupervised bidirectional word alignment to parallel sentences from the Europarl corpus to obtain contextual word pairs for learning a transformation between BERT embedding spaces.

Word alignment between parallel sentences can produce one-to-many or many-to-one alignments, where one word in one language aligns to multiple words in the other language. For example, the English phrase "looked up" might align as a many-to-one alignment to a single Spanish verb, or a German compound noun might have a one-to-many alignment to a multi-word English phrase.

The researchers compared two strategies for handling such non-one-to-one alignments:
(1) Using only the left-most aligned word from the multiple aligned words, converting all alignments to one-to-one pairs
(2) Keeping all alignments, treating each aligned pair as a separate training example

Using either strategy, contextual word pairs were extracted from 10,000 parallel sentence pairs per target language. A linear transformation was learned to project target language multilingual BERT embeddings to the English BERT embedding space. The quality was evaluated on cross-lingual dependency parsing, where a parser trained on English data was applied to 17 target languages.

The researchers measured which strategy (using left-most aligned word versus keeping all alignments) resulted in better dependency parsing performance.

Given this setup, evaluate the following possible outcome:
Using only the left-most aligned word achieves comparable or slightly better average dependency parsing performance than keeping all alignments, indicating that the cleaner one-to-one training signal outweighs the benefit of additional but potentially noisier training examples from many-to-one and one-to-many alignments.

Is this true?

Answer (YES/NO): YES